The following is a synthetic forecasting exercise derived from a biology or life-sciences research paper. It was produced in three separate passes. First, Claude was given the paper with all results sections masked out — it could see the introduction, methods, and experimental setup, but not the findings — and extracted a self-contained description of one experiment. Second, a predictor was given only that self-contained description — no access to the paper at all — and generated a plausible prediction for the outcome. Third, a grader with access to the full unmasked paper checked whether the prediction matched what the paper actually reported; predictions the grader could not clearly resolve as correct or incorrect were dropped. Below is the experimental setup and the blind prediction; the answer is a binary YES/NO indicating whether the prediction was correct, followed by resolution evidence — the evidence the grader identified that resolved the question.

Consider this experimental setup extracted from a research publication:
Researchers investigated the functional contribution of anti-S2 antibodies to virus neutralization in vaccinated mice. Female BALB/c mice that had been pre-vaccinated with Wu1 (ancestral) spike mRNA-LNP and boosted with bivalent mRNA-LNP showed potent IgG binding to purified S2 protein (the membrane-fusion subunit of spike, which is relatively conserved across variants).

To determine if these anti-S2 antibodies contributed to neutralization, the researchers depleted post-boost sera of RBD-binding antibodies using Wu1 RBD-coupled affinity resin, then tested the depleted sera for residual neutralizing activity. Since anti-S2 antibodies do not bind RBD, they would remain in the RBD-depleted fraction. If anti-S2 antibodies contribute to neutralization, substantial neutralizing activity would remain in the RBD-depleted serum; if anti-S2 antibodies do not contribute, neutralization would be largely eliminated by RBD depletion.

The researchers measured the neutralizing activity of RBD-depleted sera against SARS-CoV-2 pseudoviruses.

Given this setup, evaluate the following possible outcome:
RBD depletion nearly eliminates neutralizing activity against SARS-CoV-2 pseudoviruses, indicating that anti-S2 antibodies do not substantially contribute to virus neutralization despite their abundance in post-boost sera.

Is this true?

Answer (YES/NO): YES